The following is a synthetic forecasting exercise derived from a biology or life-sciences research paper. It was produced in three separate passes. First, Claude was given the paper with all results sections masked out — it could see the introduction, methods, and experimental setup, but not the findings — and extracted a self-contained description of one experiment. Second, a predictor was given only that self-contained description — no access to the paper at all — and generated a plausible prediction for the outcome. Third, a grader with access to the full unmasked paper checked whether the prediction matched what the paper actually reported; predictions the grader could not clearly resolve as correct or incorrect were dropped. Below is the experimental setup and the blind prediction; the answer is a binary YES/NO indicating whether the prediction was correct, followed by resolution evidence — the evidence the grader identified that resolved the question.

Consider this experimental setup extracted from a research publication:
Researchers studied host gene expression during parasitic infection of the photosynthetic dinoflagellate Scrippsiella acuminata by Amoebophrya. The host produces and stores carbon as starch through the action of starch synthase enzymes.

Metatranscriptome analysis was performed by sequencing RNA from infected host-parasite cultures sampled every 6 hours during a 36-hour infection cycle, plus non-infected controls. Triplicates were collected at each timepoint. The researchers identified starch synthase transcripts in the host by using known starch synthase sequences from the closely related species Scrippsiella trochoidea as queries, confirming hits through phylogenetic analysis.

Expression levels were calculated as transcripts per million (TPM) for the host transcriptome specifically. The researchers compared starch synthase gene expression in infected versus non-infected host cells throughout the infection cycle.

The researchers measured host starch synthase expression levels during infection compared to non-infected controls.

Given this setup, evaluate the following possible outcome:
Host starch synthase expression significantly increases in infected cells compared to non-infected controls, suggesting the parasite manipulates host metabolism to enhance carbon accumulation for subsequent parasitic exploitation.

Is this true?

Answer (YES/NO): NO